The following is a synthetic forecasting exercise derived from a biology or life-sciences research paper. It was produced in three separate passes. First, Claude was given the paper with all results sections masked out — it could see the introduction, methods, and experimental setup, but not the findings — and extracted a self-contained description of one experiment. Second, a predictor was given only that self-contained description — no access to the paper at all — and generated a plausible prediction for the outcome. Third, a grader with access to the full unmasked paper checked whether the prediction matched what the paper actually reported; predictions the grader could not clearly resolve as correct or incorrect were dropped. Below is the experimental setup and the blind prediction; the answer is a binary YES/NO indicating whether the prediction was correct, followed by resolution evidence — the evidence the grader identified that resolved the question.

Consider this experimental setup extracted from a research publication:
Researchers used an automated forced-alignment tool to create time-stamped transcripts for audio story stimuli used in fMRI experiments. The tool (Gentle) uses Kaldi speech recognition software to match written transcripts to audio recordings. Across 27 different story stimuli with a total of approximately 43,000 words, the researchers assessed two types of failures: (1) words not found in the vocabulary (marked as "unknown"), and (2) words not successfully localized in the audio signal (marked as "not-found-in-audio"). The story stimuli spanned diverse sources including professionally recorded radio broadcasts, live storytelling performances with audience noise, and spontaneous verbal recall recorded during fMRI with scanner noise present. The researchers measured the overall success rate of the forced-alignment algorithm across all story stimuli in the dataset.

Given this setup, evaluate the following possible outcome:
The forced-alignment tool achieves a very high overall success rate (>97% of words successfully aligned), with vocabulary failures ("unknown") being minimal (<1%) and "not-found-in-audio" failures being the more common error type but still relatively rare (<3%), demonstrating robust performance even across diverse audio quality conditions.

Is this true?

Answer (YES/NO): NO